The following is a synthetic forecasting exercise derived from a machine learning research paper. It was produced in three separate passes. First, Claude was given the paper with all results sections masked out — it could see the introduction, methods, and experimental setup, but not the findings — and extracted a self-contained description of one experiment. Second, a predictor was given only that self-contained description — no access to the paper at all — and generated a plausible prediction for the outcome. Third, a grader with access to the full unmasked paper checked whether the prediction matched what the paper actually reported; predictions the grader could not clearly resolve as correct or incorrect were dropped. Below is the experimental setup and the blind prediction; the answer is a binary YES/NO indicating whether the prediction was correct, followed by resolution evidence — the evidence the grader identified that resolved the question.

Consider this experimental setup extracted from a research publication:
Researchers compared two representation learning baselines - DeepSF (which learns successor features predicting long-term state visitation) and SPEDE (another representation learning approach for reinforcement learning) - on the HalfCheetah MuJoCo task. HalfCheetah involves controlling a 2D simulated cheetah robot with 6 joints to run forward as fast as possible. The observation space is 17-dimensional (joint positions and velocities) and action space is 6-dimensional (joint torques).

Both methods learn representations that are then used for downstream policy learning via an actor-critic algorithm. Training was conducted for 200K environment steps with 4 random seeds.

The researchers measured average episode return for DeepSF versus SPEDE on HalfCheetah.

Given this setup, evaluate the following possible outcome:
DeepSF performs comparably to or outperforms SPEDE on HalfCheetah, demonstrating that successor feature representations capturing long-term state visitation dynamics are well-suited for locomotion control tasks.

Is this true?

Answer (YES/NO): YES